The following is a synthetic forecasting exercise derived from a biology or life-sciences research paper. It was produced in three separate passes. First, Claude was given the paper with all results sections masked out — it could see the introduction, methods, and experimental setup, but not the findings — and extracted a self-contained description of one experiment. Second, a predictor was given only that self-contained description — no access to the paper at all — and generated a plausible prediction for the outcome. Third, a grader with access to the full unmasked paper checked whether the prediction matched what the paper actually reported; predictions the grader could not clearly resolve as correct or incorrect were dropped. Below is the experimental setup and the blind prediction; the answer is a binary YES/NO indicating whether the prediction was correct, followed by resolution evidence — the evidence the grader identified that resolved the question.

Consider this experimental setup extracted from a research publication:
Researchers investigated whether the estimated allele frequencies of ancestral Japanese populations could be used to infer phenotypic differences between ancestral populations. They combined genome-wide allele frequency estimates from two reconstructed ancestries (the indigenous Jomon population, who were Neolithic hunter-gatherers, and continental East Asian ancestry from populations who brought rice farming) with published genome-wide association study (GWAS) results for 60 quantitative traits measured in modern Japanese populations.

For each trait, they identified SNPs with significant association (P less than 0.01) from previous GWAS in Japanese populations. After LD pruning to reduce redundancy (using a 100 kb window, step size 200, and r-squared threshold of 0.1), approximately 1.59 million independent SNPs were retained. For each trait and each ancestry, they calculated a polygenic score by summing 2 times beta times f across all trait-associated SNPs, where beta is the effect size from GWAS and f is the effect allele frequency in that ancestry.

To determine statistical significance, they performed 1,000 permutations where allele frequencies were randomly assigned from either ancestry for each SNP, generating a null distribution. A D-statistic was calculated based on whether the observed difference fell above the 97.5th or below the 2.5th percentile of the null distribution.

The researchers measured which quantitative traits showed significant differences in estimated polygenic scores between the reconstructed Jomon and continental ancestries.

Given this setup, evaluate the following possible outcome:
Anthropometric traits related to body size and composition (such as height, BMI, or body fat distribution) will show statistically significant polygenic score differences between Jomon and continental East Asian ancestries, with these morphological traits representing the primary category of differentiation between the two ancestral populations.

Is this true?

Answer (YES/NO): NO